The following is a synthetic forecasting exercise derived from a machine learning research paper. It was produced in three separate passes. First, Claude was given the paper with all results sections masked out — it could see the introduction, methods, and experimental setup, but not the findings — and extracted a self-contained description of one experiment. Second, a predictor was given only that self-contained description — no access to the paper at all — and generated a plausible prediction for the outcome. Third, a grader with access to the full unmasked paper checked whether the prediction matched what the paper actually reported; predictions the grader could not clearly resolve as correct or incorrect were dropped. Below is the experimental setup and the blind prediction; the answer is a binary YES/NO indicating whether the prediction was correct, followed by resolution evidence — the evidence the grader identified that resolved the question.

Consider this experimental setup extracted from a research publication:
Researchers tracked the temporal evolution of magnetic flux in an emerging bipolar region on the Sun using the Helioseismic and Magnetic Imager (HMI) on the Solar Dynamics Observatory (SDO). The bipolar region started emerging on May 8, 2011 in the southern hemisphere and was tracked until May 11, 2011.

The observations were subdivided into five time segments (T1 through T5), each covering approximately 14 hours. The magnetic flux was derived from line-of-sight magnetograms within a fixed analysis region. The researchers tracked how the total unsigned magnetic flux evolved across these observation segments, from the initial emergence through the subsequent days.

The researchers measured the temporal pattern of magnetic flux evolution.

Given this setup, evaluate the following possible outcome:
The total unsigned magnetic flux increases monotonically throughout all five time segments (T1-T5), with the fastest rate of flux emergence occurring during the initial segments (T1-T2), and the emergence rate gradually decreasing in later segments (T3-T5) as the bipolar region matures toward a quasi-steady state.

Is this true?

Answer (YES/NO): NO